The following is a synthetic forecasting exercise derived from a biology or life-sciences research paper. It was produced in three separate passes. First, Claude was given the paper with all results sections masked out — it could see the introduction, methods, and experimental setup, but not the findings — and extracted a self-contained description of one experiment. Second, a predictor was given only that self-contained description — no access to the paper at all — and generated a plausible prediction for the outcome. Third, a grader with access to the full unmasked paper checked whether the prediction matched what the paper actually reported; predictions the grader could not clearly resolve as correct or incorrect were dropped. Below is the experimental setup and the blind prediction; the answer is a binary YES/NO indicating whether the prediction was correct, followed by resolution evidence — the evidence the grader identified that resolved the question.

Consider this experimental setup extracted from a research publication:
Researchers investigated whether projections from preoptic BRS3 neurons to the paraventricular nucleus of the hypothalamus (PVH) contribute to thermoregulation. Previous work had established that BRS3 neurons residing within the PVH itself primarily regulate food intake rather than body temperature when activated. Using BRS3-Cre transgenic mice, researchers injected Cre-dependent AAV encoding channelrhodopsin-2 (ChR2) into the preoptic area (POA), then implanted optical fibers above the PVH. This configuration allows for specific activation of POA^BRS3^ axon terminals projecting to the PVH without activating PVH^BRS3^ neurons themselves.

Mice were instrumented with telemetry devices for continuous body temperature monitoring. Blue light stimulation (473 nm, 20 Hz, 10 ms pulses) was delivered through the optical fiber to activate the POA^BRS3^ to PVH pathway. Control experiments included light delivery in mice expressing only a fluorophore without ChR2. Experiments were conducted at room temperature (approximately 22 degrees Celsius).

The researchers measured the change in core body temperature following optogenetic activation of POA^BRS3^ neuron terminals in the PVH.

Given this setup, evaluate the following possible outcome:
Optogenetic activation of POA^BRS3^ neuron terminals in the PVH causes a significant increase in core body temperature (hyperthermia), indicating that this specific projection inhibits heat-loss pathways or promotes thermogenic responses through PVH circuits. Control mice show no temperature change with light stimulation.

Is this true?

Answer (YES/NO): YES